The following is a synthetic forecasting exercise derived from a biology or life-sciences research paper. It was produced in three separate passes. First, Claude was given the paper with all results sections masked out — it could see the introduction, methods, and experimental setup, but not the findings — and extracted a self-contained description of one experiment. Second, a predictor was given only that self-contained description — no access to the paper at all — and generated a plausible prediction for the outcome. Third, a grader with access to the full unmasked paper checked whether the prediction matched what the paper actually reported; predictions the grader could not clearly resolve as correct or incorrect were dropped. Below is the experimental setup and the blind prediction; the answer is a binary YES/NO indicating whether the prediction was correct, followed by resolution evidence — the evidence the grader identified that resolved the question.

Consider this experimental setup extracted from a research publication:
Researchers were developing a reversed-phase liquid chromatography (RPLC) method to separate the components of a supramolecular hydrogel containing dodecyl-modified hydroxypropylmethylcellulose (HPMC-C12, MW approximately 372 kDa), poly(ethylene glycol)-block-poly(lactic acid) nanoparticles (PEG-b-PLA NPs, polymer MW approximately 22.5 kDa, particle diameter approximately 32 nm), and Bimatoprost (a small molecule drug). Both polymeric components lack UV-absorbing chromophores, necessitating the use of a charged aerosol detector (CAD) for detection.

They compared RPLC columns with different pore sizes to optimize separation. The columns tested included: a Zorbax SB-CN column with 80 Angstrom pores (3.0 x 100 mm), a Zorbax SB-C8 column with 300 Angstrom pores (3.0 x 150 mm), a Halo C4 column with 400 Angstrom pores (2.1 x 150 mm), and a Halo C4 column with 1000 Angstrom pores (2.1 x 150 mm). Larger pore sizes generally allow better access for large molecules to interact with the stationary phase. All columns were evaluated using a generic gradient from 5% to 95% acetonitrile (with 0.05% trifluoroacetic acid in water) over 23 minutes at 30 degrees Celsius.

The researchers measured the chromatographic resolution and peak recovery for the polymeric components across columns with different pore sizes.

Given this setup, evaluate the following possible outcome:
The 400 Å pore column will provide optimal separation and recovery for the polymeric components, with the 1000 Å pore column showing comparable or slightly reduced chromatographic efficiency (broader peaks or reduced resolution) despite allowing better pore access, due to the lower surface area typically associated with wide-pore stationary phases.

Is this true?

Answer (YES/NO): NO